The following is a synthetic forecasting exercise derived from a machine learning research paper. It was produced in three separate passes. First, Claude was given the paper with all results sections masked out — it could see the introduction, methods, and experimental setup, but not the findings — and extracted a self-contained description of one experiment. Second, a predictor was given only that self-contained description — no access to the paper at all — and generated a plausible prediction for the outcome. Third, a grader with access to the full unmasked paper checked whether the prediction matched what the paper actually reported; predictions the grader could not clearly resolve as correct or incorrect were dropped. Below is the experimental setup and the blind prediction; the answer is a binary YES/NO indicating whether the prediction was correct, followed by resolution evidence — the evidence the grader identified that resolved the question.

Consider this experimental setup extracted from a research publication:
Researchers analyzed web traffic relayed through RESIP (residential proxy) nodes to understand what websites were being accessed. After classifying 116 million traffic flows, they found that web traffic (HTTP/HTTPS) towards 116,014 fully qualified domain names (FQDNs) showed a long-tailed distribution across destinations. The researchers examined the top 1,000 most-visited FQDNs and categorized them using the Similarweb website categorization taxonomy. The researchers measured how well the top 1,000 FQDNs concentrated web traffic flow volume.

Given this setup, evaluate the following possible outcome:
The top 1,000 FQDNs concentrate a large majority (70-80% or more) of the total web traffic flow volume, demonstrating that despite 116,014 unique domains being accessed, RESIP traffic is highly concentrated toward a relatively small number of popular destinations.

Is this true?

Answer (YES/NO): YES